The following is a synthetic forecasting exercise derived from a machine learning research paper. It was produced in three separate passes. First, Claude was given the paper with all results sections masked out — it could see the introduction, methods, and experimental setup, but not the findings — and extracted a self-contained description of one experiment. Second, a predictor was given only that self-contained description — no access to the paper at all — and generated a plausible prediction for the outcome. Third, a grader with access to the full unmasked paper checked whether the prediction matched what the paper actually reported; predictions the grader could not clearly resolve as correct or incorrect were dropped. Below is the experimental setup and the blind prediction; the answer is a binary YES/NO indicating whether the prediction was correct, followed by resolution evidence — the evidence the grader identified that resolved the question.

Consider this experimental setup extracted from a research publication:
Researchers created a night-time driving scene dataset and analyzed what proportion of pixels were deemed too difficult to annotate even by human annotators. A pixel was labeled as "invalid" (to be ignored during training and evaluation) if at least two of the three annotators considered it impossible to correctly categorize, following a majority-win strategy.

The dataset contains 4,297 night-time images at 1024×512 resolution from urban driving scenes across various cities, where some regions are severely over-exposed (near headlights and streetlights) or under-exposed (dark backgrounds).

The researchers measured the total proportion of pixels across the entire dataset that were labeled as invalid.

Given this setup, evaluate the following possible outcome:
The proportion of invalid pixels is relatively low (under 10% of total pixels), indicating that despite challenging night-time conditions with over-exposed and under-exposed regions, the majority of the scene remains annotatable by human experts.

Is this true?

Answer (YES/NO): YES